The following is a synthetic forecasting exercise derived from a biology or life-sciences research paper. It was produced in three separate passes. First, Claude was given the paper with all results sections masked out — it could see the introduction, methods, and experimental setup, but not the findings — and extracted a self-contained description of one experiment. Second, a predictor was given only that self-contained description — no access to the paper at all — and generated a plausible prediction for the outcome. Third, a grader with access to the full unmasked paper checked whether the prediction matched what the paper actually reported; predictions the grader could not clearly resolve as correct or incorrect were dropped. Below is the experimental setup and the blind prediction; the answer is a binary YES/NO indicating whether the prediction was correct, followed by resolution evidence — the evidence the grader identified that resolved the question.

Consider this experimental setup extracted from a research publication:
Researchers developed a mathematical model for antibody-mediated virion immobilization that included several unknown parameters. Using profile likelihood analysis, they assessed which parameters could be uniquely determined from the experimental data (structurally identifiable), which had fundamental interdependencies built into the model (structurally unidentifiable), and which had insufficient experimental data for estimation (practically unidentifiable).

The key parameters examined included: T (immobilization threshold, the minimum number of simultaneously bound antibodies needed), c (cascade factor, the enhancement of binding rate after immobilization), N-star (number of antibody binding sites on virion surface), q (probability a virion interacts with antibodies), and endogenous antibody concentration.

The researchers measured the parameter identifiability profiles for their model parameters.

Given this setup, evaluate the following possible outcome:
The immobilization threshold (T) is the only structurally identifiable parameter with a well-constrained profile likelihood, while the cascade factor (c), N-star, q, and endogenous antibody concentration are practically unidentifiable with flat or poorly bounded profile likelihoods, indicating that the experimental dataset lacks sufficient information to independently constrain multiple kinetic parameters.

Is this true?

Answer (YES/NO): NO